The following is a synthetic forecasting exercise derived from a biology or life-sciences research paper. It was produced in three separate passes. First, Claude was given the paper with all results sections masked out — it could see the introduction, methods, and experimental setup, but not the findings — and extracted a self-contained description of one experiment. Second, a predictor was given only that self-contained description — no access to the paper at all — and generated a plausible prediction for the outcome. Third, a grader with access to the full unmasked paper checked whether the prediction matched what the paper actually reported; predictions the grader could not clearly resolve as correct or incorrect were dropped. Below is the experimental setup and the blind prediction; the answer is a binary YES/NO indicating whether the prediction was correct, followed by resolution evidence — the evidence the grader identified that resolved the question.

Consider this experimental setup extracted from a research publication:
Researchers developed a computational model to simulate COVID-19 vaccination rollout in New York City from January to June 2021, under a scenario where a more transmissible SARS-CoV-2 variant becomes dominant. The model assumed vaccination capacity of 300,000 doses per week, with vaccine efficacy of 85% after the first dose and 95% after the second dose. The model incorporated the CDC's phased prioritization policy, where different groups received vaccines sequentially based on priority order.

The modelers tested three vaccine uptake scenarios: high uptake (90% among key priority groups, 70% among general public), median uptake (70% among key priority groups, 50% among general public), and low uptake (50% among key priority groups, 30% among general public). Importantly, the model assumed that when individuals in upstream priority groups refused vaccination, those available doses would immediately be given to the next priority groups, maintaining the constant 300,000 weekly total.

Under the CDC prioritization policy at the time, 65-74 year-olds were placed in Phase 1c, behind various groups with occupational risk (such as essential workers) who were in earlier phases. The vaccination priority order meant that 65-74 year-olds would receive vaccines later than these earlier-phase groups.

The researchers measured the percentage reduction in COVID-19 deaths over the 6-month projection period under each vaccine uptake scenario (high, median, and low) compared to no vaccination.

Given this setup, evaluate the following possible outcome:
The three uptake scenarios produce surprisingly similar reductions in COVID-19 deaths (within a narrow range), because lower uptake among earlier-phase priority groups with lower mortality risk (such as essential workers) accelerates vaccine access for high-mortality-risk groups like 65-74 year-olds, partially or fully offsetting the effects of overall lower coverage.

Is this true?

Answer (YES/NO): NO